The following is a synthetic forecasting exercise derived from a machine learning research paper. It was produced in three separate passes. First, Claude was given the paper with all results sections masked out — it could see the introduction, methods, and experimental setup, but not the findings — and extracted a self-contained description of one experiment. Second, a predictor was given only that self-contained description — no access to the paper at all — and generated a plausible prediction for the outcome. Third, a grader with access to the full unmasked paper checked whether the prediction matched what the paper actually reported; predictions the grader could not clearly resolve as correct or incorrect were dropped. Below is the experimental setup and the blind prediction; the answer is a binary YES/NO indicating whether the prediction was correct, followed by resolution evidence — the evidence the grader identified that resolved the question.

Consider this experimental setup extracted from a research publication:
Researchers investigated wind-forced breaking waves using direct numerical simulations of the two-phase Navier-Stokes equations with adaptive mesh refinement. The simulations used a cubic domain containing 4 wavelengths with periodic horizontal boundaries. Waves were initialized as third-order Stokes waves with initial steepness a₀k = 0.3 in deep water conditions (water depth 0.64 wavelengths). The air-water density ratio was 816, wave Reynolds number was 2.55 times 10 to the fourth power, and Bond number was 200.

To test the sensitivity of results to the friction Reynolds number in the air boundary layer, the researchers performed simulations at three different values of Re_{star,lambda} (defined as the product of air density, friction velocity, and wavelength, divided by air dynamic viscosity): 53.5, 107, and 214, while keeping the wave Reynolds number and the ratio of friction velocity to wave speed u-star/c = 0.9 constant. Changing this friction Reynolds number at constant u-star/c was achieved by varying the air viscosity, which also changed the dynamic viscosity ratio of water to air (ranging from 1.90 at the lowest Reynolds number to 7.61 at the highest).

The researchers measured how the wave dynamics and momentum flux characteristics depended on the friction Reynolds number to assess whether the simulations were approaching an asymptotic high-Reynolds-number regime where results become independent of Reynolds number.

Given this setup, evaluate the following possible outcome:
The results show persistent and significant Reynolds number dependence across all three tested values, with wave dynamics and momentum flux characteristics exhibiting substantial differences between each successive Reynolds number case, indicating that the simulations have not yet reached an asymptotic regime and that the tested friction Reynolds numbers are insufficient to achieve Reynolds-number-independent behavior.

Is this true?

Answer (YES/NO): NO